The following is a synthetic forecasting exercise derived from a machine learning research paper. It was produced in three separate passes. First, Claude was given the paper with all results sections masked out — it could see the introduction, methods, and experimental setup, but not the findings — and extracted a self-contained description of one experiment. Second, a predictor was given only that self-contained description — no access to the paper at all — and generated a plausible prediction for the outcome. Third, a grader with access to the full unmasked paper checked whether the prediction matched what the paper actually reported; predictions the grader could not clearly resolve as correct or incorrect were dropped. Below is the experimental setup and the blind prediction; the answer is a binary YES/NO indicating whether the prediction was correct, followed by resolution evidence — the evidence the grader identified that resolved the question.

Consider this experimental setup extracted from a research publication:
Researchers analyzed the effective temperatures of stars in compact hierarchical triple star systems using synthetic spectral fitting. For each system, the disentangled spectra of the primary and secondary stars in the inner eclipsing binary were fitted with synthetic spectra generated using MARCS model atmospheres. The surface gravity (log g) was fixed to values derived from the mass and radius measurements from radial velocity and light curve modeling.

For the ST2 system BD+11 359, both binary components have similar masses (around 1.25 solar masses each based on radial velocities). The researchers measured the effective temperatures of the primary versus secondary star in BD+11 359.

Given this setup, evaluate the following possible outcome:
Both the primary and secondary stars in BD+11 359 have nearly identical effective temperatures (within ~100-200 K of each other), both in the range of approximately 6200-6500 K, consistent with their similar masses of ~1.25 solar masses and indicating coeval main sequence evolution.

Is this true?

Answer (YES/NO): NO